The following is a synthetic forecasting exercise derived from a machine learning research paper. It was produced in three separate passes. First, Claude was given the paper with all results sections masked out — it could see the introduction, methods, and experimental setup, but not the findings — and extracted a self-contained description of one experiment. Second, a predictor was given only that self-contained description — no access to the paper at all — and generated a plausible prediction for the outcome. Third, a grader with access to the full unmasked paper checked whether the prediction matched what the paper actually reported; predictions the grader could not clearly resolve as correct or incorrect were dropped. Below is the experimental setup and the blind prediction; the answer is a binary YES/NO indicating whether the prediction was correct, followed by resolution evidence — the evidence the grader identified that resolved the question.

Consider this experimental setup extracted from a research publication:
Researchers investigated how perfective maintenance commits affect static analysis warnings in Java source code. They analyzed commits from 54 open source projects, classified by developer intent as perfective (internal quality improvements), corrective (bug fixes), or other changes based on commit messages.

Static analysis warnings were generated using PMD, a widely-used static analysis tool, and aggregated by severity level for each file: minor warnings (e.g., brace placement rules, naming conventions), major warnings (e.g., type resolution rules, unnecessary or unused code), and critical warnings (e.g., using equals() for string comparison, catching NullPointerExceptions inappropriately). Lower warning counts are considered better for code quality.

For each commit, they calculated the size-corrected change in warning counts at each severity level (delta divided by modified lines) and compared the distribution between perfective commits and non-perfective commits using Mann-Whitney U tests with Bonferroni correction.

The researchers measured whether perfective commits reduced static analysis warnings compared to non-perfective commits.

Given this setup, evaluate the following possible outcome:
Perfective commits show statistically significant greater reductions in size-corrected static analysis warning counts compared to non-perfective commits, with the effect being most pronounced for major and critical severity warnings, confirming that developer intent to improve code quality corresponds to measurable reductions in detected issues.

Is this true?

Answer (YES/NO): NO